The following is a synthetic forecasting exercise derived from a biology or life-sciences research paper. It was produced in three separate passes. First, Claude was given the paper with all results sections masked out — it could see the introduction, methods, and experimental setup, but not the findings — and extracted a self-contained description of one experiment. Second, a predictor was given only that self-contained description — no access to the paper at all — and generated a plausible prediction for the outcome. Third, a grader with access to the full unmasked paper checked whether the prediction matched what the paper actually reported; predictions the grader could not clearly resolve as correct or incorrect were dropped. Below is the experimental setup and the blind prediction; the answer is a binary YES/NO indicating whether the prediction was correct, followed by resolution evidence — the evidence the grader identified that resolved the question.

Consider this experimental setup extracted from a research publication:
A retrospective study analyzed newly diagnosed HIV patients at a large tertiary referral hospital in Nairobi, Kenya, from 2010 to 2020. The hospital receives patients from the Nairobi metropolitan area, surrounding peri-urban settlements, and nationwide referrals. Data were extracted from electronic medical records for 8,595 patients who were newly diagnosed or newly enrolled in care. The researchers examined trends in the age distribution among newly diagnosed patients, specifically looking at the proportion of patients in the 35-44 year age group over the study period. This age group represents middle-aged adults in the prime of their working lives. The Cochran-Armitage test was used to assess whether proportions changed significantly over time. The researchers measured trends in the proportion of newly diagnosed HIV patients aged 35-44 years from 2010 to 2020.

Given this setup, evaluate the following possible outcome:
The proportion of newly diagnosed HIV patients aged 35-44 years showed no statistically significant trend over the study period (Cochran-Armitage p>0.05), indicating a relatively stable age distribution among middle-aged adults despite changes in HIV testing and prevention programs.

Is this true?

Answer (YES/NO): NO